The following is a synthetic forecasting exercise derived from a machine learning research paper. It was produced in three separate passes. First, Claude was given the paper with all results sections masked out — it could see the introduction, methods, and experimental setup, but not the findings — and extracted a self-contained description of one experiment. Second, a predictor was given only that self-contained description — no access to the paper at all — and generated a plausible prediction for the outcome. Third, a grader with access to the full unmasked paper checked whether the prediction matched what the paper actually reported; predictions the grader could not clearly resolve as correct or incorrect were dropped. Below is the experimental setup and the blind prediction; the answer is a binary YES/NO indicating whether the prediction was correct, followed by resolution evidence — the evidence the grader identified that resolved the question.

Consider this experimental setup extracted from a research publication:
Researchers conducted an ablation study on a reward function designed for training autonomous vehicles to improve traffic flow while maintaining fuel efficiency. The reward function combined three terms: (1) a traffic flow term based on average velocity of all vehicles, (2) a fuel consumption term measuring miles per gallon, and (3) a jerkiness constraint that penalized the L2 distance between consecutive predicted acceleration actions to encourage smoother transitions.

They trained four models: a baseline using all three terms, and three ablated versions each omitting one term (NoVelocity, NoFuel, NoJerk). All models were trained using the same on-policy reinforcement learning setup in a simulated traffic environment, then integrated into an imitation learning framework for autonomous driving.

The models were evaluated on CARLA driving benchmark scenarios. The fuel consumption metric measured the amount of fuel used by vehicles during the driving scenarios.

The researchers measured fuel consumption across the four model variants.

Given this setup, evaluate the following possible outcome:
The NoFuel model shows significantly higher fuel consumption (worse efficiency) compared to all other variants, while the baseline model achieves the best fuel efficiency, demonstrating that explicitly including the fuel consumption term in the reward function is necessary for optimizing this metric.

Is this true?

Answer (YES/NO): NO